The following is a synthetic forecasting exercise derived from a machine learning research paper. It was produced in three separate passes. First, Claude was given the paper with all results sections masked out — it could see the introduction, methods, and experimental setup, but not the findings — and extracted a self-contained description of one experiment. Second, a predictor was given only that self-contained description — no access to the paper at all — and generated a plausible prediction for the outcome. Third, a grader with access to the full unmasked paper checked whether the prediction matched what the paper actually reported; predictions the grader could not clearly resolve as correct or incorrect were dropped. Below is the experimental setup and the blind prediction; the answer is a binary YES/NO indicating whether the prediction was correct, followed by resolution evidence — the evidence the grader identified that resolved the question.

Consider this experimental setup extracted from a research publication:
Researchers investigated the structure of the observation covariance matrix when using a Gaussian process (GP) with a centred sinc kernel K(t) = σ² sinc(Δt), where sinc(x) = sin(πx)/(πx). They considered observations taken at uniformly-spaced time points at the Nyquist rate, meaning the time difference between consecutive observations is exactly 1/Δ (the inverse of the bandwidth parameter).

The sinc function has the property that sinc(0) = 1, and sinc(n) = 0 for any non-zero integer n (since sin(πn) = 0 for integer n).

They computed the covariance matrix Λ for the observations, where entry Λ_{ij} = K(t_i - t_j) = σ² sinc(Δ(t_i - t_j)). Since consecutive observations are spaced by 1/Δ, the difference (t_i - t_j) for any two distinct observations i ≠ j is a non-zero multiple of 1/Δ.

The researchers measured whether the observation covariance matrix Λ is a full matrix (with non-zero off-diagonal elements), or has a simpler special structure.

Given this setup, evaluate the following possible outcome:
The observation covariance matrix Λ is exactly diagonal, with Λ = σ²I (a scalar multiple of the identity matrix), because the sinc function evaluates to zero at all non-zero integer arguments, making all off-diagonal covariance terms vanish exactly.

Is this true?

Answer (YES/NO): YES